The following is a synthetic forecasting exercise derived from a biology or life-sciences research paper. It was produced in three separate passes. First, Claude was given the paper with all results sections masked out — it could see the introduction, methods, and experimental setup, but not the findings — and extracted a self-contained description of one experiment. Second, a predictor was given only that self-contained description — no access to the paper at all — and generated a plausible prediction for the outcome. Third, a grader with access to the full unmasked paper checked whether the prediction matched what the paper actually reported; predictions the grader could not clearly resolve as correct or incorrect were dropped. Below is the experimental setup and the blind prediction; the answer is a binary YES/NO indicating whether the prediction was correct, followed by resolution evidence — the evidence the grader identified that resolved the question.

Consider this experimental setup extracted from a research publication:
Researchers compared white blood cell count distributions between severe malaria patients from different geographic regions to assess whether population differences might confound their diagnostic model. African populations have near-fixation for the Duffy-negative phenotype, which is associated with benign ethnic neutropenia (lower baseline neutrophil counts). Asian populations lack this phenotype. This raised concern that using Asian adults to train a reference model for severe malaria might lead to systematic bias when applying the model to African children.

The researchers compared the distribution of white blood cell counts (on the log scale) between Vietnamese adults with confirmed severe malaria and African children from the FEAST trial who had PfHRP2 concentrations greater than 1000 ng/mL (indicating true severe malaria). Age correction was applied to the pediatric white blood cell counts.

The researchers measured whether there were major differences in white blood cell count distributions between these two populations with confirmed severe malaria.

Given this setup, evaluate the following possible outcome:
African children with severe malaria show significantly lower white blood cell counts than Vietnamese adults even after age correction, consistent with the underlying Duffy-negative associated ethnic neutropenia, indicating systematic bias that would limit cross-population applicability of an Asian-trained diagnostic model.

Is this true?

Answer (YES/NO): NO